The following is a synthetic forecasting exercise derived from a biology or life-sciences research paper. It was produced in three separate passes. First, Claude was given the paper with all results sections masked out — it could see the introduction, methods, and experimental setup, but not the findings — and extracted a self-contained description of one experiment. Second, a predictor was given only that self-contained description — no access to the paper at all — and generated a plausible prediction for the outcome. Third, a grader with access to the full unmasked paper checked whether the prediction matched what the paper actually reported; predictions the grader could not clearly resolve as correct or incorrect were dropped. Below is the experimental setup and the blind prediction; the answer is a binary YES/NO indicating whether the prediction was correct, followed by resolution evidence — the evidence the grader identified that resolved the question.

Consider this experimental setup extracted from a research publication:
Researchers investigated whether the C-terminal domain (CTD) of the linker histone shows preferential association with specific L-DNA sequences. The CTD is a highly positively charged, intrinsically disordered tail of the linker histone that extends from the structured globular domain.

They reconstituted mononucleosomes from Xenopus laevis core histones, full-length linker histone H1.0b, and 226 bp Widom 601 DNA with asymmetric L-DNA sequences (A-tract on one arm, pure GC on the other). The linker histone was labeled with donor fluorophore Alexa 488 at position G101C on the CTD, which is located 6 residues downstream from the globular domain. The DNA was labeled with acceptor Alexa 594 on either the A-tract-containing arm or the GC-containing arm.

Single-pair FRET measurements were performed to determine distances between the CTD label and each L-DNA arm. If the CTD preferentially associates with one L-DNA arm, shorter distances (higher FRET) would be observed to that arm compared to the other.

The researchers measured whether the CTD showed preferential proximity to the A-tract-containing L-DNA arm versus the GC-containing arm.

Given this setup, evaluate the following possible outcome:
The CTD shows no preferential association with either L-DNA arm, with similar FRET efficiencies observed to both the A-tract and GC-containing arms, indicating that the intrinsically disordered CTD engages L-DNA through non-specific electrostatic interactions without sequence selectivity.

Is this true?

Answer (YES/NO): YES